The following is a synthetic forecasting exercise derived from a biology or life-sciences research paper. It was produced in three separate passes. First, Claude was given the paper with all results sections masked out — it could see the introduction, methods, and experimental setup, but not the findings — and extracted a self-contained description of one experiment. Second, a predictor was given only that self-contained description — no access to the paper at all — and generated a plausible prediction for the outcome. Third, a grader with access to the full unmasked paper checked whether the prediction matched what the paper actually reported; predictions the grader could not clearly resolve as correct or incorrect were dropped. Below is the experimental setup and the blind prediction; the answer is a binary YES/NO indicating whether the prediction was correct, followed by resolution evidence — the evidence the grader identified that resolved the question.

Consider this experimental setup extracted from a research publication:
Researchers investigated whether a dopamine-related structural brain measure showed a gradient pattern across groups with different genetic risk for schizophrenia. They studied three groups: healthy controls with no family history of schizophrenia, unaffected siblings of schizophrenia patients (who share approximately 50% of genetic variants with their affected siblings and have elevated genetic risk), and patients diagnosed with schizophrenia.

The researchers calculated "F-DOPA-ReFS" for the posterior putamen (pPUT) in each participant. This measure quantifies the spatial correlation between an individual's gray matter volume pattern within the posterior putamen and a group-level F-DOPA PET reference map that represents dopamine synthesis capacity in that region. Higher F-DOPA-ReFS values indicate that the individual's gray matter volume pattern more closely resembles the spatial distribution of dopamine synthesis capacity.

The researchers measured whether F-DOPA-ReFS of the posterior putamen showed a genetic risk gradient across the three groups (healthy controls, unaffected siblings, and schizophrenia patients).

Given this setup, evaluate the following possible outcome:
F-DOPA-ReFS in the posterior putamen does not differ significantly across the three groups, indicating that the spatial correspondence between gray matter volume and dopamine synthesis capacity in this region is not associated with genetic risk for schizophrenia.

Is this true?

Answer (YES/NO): NO